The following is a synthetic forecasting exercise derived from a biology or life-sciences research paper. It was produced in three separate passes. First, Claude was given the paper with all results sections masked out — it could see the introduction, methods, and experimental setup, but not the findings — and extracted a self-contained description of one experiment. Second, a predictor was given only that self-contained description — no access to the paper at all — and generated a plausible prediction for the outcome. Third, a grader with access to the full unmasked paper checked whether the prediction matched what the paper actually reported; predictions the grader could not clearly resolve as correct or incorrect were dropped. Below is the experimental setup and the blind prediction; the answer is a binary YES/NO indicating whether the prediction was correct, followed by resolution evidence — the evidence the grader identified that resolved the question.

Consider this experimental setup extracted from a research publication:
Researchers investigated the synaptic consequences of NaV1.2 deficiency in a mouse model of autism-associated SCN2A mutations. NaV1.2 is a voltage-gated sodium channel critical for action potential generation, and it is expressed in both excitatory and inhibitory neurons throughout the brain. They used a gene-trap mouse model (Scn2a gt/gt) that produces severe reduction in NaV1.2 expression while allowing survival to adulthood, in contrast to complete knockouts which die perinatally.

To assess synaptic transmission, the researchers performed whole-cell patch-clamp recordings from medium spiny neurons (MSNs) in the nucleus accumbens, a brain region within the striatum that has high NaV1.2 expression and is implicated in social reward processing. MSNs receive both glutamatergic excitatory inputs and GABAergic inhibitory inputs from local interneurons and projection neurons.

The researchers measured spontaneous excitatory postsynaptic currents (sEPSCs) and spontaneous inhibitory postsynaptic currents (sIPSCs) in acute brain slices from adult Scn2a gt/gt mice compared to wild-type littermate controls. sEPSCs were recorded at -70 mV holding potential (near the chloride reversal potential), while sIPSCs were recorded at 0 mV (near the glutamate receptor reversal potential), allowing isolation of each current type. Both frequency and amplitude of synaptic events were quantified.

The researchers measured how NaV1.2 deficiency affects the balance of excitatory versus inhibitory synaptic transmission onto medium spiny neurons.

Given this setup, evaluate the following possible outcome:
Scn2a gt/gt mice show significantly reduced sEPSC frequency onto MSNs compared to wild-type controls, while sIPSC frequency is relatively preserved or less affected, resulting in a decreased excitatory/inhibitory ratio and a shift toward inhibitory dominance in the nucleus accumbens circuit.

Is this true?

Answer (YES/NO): NO